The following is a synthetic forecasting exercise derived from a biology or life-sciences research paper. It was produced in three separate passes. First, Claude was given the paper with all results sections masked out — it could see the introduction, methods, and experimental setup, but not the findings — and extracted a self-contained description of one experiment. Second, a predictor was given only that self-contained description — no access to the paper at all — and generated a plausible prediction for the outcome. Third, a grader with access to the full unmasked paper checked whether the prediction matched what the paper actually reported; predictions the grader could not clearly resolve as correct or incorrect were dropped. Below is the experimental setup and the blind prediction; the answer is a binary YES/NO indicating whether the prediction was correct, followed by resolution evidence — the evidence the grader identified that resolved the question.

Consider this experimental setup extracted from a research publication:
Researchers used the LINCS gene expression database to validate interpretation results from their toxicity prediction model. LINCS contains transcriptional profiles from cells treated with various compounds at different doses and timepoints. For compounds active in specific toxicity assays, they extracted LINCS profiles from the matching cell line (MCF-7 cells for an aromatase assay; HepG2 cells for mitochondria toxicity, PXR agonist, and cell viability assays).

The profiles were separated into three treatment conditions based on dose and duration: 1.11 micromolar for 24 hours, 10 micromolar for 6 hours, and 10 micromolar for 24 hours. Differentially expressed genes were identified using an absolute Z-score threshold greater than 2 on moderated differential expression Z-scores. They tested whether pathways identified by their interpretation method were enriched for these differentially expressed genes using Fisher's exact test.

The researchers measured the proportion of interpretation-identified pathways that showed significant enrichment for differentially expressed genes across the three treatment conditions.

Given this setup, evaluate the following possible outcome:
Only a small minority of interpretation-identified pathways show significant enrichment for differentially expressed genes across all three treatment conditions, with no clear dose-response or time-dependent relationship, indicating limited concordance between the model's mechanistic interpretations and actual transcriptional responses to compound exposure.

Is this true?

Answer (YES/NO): NO